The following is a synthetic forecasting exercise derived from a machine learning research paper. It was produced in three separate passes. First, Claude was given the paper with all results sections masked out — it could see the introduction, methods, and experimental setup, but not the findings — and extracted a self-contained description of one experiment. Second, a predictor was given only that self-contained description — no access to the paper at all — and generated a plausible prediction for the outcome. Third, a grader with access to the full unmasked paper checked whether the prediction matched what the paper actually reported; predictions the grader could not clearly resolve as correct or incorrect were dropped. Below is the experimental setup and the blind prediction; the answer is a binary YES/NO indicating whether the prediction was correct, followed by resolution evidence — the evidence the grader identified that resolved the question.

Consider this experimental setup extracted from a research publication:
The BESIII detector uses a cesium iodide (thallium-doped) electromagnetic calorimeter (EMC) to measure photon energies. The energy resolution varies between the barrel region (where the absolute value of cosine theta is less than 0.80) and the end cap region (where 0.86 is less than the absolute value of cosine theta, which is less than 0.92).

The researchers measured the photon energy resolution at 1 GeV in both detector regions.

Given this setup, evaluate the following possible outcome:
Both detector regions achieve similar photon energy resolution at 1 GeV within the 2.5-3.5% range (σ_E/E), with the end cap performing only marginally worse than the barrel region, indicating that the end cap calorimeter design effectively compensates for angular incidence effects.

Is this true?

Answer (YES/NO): NO